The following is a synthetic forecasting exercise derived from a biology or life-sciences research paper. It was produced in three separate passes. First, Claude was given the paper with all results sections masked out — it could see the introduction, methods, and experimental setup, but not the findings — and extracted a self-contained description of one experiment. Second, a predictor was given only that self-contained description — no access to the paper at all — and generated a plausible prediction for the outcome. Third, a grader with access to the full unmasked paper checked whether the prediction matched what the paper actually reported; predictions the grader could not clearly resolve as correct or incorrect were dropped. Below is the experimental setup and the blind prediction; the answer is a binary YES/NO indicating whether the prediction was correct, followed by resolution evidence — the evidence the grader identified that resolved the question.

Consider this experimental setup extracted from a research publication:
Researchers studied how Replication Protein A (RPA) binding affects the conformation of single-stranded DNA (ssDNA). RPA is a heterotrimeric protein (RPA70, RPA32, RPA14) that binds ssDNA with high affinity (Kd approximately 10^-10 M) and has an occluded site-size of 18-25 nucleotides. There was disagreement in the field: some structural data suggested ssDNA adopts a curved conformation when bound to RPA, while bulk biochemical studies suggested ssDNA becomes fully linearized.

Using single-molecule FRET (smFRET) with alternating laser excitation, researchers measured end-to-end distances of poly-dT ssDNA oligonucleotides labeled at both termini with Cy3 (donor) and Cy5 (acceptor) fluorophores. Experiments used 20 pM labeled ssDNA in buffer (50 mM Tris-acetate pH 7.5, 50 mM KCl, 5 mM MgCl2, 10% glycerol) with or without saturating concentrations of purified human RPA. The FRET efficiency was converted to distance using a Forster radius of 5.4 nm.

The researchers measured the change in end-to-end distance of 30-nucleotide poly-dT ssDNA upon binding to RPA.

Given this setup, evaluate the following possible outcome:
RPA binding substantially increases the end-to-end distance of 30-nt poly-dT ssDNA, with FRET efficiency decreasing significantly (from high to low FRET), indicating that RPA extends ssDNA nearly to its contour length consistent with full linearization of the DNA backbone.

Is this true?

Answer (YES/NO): NO